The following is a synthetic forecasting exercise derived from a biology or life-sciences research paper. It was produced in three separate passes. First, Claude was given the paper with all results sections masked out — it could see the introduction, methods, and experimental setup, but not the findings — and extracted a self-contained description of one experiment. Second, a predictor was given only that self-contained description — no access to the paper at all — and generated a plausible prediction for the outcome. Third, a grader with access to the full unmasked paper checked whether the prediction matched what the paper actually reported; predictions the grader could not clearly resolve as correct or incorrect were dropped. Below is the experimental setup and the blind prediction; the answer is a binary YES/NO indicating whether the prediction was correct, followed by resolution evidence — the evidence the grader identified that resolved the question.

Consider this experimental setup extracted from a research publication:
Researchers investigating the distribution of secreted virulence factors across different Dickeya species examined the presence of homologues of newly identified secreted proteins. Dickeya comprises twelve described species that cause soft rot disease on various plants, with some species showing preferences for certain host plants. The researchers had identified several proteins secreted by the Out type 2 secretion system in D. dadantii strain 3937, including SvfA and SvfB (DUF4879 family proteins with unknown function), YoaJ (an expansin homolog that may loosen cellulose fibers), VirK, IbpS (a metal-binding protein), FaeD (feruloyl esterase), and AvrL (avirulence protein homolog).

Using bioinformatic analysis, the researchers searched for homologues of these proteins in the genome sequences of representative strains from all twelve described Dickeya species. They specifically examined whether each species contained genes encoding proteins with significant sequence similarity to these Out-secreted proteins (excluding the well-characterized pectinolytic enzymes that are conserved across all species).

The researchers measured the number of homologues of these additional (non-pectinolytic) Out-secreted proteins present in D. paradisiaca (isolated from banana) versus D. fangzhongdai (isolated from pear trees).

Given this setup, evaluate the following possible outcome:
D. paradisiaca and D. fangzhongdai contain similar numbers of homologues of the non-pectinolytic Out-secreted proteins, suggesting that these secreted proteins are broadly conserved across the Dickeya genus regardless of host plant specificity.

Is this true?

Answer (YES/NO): NO